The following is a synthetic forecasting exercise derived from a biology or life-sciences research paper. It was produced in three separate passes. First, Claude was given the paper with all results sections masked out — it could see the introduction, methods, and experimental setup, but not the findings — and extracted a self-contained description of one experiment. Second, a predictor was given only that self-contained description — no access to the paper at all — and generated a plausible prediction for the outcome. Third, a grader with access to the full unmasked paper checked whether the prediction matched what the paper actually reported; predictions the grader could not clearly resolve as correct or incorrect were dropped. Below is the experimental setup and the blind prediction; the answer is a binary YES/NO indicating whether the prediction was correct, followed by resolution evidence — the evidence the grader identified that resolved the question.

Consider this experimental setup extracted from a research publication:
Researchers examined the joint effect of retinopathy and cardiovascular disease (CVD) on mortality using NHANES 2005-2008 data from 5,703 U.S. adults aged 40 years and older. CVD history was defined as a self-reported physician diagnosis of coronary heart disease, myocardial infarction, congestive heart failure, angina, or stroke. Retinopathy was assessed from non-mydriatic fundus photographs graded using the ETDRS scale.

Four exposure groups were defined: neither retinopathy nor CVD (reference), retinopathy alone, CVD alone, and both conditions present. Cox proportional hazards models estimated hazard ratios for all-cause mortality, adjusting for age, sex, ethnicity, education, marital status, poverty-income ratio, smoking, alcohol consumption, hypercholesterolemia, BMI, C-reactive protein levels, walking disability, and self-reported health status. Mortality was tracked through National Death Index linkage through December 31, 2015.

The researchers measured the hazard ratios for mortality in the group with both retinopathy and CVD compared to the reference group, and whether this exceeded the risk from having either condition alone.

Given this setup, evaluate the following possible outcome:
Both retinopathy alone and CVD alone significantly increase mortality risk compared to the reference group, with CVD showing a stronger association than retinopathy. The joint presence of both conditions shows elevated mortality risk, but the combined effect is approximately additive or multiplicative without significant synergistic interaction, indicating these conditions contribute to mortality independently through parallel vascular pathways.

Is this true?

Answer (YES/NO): YES